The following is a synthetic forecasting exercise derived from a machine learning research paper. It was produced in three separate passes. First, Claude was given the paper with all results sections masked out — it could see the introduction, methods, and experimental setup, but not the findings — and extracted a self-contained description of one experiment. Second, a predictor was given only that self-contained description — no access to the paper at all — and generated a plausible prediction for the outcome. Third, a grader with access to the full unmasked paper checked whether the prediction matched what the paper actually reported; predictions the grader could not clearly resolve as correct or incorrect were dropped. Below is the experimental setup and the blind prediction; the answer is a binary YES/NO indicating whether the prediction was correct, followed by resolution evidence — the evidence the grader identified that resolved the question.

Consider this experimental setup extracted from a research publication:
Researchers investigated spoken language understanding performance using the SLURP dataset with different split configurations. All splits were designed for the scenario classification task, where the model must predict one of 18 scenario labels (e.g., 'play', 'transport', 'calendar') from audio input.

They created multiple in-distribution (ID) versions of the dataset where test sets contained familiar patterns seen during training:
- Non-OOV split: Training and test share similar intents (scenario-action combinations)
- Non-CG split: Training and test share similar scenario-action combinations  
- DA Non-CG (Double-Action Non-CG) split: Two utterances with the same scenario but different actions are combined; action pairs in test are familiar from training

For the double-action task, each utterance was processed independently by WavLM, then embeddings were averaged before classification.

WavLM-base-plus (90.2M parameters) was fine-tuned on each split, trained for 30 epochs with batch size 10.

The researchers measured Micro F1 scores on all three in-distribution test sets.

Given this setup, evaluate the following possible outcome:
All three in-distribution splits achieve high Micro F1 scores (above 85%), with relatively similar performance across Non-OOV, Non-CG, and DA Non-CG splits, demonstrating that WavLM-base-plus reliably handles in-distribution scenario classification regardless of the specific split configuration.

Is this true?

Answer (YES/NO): NO